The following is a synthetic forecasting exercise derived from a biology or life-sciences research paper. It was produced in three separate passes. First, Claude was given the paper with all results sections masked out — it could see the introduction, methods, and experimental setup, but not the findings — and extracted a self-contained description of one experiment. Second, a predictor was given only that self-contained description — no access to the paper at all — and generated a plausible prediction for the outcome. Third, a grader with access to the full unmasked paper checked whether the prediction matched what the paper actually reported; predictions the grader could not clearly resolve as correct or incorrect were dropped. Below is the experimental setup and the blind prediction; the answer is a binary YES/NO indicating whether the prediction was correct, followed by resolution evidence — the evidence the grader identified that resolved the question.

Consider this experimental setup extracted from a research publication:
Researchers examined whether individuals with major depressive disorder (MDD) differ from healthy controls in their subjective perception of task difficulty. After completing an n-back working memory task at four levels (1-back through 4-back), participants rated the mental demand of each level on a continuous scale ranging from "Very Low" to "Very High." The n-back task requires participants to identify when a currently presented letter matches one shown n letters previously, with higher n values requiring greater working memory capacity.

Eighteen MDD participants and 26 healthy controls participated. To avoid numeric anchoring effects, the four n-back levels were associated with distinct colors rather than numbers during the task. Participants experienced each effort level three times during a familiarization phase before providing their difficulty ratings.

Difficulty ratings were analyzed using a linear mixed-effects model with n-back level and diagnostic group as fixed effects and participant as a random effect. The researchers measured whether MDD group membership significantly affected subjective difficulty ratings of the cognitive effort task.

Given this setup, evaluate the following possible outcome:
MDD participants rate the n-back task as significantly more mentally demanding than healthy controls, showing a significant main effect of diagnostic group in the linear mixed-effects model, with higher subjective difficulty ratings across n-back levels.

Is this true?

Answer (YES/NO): NO